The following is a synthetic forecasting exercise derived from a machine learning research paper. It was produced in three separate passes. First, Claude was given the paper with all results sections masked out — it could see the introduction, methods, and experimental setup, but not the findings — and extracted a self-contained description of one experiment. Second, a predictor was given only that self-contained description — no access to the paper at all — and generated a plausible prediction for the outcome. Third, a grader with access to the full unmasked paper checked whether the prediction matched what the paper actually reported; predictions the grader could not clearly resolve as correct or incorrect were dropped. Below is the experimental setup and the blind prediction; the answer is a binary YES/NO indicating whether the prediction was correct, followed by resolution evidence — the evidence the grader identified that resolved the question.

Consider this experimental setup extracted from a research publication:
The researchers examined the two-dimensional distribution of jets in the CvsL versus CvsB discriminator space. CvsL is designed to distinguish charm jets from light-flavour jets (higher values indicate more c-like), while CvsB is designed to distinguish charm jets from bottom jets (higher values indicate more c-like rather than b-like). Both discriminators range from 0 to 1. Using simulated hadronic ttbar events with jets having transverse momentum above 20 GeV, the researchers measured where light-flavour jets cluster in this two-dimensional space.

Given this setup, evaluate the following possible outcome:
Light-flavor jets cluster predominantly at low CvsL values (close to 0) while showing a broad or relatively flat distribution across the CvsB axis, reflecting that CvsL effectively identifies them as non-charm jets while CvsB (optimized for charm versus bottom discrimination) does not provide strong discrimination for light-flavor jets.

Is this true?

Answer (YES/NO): NO